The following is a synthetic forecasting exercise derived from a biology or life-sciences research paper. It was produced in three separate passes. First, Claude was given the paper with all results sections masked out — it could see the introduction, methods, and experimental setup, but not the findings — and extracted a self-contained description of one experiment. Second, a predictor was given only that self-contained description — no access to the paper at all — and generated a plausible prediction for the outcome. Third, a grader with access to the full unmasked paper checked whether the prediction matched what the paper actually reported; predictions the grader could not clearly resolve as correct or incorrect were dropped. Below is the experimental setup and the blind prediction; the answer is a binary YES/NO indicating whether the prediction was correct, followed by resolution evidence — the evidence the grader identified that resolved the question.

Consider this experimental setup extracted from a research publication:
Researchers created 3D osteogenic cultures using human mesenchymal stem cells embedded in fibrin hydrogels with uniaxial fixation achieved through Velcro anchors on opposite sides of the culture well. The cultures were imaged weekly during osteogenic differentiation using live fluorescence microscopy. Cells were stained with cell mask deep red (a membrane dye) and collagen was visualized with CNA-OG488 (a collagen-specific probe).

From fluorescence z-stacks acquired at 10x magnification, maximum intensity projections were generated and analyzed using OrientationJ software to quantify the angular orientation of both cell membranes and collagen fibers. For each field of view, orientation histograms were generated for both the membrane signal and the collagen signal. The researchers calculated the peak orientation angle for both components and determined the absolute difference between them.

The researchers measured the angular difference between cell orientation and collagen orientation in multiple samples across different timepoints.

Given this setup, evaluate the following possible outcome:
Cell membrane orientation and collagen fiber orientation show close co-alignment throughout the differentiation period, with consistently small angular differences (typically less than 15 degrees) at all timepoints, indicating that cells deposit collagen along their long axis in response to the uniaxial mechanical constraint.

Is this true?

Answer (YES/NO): NO